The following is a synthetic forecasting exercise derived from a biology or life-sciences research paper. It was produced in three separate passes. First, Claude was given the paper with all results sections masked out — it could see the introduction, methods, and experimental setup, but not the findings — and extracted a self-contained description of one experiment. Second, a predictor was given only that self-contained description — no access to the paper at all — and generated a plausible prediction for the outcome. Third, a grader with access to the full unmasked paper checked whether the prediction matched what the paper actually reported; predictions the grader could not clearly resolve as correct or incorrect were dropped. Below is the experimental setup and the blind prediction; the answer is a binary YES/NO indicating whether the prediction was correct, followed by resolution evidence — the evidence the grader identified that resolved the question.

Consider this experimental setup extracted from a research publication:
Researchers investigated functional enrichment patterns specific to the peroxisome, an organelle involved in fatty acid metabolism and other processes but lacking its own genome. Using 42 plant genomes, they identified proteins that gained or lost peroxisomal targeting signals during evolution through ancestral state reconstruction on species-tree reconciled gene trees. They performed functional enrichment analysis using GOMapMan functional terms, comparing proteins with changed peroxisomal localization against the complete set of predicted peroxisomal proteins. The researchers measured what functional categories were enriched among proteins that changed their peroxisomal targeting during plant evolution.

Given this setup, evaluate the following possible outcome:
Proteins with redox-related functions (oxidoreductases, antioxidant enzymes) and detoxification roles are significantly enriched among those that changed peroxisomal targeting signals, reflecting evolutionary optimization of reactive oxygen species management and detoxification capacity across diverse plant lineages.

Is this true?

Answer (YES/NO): NO